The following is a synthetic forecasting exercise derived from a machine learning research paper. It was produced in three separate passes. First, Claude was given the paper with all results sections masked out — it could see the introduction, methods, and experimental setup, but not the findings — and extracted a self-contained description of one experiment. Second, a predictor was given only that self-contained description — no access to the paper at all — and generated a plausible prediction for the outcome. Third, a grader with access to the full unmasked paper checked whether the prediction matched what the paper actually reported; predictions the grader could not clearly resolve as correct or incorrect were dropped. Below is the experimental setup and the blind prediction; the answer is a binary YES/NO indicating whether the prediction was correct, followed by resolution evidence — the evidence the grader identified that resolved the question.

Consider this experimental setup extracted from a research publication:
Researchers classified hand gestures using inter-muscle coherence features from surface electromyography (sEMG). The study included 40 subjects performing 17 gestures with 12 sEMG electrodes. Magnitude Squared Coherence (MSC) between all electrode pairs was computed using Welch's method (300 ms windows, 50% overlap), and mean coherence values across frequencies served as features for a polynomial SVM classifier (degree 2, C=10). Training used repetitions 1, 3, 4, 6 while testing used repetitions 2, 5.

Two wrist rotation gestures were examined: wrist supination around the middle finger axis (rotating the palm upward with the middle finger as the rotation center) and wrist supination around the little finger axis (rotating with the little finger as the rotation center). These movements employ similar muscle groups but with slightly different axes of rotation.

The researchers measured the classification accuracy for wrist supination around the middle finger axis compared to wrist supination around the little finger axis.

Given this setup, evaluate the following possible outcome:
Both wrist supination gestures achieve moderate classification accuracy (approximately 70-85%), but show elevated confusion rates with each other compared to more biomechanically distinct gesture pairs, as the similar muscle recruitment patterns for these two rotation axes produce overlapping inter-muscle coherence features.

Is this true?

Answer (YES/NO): YES